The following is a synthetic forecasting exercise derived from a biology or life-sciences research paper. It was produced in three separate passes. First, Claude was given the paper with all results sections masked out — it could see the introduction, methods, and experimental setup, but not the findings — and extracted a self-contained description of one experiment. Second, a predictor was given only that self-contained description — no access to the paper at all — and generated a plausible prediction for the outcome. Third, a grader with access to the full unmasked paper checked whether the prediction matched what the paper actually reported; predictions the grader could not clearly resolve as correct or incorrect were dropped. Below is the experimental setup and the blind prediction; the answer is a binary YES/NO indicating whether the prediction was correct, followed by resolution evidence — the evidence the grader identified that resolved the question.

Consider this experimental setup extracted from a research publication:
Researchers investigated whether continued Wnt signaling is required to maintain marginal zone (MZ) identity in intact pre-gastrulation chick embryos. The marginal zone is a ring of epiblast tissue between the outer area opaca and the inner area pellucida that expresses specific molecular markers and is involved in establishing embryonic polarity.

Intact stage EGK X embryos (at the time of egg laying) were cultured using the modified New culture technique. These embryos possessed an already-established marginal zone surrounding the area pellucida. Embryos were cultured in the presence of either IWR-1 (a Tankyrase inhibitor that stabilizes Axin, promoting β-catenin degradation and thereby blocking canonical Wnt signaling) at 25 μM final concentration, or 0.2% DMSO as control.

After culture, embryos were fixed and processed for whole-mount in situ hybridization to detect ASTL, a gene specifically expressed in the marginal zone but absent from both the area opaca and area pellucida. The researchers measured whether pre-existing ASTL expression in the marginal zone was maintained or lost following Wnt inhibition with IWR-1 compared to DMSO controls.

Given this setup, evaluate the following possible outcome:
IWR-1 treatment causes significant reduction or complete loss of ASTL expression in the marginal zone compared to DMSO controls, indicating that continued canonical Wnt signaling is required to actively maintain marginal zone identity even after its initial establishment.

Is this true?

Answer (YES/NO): YES